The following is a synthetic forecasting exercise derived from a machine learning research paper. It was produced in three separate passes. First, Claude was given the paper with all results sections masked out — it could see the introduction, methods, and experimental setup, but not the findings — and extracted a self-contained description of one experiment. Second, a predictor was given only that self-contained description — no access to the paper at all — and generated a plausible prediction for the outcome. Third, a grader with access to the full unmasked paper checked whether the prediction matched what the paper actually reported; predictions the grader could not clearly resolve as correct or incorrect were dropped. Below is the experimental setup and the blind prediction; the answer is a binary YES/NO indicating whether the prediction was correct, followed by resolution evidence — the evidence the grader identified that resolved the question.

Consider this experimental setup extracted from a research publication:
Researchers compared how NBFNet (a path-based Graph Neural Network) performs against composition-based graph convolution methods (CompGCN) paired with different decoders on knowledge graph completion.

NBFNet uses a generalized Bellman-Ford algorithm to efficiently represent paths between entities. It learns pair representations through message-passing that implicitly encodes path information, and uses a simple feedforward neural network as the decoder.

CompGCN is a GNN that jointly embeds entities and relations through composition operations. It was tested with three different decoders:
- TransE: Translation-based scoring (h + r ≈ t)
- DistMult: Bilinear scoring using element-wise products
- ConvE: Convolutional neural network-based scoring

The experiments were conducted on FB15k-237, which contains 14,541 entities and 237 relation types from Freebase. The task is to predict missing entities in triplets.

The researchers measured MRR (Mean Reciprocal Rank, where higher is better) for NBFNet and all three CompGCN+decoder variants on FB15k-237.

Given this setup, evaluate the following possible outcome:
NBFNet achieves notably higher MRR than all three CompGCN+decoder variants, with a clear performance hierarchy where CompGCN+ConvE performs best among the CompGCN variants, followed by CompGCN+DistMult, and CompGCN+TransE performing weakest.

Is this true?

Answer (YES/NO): YES